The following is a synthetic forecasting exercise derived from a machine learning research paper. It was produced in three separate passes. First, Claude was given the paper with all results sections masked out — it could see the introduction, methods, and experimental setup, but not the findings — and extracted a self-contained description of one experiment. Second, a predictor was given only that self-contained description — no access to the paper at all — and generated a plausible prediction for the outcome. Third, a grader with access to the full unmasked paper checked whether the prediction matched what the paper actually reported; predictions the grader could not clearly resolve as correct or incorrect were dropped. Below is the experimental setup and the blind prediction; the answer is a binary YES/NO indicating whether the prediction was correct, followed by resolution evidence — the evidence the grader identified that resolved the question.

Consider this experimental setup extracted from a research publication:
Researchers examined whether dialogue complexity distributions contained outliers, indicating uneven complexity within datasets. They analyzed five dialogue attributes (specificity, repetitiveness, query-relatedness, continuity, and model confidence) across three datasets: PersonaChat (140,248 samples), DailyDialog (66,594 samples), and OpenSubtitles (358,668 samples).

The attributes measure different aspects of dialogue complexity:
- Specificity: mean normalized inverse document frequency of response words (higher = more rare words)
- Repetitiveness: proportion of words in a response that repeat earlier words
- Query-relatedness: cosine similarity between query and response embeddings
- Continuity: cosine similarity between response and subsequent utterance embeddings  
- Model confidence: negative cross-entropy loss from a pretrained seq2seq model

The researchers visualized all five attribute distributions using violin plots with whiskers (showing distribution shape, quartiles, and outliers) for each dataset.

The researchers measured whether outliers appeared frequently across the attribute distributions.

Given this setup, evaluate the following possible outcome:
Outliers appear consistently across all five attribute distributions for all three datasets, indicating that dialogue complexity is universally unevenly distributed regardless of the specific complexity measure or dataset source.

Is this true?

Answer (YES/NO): YES